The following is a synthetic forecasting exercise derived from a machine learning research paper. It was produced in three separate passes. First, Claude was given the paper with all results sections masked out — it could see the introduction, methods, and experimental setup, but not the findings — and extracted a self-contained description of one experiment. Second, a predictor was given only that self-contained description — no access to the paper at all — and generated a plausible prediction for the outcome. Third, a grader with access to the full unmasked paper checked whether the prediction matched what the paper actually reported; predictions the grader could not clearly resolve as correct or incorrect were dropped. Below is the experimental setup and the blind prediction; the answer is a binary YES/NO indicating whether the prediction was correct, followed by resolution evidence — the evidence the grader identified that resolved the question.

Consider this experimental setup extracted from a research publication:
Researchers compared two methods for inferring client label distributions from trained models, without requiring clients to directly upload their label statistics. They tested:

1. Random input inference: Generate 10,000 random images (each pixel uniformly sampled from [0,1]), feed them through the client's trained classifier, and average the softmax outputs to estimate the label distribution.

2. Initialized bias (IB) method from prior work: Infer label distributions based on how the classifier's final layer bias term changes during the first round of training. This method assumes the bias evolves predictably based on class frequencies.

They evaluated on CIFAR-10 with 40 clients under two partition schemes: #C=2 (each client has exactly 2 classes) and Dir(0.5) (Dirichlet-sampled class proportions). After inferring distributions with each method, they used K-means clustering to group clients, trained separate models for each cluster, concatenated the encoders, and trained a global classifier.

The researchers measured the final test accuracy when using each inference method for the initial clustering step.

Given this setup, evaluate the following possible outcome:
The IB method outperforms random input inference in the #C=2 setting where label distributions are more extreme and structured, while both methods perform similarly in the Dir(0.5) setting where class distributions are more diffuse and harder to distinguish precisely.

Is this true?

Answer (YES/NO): NO